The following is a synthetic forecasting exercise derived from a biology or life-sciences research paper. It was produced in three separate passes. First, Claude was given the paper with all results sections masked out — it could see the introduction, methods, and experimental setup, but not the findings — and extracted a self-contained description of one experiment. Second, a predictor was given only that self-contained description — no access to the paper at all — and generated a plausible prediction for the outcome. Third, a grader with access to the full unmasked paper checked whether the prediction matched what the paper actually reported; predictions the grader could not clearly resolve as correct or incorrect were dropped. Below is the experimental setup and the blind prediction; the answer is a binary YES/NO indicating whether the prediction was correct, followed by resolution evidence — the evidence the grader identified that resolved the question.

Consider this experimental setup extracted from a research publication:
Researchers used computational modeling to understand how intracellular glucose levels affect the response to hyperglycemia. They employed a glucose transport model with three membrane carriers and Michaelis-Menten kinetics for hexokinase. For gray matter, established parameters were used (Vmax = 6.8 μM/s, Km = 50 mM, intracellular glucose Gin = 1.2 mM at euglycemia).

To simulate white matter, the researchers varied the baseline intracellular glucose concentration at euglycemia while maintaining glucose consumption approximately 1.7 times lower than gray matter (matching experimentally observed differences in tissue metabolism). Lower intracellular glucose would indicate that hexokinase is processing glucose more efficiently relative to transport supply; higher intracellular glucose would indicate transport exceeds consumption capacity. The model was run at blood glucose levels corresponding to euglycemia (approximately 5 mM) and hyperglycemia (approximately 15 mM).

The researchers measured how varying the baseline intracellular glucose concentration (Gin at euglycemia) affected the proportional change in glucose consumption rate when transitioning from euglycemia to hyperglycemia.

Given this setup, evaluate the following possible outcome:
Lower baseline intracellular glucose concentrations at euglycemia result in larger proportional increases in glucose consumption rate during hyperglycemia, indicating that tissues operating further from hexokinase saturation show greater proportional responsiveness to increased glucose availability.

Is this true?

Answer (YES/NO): YES